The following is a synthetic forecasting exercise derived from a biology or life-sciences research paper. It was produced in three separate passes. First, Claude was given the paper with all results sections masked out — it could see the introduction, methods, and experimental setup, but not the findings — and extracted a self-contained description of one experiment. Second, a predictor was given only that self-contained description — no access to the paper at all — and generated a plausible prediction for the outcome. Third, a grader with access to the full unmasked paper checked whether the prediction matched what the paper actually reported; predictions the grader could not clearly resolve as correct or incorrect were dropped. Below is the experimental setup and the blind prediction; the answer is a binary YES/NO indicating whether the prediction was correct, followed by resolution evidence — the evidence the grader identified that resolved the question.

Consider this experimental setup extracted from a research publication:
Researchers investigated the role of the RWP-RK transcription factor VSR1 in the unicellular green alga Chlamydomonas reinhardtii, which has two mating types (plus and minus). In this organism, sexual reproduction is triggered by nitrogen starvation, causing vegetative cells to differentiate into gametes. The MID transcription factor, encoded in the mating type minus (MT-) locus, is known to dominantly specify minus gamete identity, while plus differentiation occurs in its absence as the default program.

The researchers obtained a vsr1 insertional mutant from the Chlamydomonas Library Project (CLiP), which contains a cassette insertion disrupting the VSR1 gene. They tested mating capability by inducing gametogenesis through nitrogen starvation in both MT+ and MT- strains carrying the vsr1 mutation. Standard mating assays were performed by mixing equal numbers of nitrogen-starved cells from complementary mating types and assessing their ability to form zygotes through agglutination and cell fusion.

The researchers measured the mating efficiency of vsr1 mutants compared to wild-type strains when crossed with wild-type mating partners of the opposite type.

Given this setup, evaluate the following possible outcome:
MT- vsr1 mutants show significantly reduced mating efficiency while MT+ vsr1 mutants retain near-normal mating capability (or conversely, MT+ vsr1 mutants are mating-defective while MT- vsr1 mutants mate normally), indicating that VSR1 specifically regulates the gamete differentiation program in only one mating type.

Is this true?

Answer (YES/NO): NO